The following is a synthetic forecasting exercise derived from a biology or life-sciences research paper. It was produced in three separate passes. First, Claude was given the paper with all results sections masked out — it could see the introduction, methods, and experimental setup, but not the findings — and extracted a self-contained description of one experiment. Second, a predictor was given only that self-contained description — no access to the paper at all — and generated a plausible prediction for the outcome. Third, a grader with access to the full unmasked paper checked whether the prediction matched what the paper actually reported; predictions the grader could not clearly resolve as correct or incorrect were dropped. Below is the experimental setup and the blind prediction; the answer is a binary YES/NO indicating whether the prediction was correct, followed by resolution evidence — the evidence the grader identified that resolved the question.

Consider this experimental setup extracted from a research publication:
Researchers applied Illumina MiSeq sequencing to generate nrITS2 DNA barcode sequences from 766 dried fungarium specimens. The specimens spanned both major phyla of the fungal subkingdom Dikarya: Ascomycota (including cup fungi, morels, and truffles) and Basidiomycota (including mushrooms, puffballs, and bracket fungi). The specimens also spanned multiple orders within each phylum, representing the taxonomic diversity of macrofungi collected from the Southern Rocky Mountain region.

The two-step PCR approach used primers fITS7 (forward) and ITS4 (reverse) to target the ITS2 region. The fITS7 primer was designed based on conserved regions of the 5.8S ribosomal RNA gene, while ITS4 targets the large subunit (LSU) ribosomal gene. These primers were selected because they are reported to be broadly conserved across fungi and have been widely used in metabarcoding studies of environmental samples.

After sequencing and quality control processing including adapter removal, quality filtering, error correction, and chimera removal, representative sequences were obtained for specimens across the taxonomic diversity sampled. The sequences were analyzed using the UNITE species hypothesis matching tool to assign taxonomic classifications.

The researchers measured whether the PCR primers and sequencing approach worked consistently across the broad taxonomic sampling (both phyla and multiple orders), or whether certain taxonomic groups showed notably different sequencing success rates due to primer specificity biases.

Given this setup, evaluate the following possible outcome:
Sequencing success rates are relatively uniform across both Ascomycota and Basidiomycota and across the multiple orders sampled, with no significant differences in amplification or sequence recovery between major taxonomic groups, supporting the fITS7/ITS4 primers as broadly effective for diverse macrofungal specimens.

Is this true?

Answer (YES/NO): YES